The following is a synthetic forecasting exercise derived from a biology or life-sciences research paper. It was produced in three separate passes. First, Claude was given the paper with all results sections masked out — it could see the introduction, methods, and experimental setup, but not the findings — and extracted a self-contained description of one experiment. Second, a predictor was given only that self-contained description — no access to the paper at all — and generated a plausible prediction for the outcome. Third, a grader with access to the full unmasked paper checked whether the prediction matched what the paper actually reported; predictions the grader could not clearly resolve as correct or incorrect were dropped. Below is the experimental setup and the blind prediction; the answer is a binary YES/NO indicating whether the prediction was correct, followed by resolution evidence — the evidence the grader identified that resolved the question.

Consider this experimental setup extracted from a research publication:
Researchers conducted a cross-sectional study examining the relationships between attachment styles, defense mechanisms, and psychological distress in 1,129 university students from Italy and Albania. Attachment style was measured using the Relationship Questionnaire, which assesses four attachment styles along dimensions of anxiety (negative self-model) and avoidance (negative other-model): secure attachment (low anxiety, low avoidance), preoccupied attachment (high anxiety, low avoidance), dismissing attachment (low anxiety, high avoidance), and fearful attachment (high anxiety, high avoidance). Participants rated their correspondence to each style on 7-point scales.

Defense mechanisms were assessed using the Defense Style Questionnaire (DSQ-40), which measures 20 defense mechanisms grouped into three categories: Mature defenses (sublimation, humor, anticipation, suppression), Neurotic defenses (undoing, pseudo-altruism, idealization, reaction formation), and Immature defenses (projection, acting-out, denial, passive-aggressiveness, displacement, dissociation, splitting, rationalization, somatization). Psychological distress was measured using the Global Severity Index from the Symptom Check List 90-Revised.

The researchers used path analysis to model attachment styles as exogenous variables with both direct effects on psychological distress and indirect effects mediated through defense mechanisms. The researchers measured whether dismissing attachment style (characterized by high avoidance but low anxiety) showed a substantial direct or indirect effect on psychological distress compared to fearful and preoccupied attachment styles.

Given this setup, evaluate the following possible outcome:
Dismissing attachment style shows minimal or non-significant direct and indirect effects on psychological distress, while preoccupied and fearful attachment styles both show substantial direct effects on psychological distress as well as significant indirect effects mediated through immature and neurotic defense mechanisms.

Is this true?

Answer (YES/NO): NO